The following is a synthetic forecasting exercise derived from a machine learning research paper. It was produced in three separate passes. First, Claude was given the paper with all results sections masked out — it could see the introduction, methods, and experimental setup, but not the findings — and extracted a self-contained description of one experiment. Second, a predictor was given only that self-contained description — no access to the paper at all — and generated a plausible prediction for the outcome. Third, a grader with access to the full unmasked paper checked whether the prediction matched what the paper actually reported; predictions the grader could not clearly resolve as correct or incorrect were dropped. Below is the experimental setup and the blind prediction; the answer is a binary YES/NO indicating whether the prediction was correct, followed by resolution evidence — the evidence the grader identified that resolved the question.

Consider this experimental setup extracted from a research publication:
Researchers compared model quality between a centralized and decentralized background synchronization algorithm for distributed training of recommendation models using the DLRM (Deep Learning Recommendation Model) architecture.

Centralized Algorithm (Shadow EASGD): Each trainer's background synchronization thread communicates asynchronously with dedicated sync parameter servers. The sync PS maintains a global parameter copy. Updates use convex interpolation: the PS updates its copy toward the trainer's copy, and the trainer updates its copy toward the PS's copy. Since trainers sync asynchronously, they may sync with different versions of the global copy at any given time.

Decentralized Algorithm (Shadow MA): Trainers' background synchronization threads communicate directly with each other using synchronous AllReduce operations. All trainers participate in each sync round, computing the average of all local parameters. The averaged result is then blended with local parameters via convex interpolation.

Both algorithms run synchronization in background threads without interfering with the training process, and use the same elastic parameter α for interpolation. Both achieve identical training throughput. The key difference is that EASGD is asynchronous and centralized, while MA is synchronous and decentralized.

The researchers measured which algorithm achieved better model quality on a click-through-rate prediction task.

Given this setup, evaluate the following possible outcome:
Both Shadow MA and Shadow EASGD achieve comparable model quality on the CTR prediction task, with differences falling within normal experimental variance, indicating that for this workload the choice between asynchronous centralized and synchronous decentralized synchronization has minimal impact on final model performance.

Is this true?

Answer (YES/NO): NO